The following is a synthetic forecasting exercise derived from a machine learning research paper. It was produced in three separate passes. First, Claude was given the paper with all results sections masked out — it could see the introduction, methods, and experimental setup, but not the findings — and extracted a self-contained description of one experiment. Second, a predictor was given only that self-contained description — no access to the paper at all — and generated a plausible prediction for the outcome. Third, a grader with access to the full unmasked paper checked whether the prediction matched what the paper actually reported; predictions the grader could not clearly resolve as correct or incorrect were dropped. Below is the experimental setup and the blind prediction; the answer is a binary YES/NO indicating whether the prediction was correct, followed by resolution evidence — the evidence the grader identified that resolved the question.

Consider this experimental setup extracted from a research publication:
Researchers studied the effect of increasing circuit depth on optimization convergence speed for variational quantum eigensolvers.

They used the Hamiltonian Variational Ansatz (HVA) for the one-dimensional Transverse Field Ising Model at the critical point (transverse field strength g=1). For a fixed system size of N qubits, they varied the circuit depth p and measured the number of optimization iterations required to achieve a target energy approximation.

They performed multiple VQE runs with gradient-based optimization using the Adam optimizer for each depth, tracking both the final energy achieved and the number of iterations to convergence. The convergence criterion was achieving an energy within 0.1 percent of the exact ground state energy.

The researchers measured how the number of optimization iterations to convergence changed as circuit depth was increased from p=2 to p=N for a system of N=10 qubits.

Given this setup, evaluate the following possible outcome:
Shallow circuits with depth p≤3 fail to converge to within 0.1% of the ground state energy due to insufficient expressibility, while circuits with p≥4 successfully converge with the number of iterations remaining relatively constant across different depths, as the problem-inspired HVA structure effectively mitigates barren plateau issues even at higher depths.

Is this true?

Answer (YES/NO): NO